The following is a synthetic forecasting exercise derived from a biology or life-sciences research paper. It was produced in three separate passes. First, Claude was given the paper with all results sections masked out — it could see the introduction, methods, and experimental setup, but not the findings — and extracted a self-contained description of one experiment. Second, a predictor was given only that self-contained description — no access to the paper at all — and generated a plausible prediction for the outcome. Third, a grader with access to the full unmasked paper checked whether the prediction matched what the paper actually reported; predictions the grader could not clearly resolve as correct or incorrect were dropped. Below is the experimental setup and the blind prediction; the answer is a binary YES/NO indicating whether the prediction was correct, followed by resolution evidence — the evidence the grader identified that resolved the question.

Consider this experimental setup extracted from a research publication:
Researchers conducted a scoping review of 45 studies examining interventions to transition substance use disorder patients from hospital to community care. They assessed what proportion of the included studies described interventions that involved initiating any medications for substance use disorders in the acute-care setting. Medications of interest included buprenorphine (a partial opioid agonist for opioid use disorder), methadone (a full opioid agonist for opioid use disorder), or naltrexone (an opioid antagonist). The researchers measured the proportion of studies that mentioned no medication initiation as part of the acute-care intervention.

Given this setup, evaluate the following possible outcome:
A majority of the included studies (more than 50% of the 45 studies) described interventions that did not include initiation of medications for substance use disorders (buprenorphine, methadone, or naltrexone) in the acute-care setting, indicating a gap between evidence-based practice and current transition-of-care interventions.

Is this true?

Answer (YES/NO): NO